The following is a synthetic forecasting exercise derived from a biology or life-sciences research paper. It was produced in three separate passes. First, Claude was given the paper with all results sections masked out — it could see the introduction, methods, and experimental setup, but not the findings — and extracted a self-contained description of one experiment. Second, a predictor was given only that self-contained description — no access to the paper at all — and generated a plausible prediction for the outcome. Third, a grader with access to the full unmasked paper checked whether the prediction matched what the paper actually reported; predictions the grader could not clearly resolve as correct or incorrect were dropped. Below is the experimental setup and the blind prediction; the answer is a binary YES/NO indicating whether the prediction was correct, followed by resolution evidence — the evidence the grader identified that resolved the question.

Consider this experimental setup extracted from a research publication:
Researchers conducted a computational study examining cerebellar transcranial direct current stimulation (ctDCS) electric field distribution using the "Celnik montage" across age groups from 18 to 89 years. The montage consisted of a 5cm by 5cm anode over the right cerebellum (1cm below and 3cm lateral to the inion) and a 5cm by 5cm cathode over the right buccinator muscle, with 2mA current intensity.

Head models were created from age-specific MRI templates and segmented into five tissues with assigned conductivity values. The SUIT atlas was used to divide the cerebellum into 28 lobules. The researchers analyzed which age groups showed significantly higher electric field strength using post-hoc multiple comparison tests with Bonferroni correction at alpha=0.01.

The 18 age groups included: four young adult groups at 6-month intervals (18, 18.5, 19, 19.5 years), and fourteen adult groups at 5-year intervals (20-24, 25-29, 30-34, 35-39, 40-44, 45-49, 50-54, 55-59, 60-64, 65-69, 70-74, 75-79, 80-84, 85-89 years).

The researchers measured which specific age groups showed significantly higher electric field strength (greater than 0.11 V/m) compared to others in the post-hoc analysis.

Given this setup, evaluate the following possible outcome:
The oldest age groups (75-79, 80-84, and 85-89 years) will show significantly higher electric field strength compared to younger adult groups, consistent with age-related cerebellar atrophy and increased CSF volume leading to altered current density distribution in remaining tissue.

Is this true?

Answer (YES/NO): NO